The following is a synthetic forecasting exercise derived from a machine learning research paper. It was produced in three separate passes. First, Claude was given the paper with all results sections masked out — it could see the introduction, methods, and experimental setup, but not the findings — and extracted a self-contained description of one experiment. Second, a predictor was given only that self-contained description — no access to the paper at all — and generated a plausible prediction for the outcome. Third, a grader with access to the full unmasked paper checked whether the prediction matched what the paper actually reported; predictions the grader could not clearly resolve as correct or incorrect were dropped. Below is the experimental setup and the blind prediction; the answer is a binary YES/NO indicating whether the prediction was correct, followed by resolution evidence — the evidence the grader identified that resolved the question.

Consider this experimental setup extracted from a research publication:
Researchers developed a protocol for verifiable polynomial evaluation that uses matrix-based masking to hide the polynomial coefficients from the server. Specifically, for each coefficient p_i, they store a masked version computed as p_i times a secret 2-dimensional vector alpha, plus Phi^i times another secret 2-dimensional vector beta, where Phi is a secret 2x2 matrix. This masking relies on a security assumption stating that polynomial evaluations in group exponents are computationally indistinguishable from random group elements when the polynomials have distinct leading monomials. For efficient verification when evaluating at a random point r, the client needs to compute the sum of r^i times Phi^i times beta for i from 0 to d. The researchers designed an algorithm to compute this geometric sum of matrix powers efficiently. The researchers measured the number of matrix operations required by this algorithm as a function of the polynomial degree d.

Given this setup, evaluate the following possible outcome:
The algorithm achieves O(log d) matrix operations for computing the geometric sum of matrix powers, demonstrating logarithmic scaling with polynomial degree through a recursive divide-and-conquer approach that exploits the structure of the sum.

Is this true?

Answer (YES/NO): YES